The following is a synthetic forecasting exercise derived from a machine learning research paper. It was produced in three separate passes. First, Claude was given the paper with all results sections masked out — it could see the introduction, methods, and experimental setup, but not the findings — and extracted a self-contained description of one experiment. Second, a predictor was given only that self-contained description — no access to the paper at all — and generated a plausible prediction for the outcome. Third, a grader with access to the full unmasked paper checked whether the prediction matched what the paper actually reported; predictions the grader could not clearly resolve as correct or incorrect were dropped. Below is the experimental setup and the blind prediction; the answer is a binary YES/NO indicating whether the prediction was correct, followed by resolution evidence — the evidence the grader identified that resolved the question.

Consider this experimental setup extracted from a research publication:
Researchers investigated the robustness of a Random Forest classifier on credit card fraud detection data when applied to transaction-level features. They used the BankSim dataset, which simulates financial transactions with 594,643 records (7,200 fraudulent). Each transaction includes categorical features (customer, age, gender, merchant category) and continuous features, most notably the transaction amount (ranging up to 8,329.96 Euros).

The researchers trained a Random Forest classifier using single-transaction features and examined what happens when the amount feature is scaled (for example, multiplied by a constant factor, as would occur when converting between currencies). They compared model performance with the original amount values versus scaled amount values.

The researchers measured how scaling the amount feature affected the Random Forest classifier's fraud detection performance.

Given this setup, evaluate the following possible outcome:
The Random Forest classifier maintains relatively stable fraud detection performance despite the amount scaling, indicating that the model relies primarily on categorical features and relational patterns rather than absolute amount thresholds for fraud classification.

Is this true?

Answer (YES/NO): NO